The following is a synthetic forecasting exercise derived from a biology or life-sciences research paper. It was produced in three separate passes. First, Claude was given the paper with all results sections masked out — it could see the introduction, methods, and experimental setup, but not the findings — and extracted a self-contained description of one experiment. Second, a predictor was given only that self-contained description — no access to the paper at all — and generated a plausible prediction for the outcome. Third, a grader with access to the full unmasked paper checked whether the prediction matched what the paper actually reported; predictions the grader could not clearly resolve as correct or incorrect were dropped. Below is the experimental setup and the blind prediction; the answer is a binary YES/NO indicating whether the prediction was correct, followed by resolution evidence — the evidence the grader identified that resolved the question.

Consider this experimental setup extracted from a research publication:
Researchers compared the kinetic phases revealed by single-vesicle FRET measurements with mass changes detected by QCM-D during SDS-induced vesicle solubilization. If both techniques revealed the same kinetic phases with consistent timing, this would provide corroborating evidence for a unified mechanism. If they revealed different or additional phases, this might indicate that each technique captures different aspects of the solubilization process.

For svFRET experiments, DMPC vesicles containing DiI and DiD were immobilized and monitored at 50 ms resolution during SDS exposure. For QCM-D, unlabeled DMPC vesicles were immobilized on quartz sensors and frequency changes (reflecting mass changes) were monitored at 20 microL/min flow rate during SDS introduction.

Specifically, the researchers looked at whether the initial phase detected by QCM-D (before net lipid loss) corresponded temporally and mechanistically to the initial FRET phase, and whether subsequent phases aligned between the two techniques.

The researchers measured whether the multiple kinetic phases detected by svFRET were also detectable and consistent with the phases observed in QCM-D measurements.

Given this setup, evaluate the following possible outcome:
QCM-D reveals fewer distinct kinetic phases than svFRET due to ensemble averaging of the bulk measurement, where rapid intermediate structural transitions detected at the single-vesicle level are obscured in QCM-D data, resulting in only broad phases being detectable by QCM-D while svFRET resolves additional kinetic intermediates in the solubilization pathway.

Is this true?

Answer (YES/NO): NO